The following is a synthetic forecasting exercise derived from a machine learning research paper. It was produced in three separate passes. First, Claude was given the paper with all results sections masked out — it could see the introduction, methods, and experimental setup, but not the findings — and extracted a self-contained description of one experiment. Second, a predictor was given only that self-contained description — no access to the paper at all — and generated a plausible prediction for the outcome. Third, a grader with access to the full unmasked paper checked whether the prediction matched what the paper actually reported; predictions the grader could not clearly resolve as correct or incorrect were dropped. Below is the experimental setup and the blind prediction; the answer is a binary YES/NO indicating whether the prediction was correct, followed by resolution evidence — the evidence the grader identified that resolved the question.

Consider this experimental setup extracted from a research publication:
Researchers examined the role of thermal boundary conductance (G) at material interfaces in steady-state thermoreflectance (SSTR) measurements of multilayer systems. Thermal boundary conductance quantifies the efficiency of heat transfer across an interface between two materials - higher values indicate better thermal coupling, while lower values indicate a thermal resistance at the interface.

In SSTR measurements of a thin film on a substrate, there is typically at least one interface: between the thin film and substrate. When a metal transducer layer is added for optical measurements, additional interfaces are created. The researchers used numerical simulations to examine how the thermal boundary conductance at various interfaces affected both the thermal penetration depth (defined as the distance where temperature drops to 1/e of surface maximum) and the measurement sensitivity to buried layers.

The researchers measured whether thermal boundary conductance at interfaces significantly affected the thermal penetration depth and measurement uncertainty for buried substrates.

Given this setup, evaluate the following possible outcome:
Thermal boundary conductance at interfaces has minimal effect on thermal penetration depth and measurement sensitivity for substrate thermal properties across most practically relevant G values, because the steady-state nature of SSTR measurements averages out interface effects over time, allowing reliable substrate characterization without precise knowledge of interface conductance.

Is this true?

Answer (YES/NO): NO